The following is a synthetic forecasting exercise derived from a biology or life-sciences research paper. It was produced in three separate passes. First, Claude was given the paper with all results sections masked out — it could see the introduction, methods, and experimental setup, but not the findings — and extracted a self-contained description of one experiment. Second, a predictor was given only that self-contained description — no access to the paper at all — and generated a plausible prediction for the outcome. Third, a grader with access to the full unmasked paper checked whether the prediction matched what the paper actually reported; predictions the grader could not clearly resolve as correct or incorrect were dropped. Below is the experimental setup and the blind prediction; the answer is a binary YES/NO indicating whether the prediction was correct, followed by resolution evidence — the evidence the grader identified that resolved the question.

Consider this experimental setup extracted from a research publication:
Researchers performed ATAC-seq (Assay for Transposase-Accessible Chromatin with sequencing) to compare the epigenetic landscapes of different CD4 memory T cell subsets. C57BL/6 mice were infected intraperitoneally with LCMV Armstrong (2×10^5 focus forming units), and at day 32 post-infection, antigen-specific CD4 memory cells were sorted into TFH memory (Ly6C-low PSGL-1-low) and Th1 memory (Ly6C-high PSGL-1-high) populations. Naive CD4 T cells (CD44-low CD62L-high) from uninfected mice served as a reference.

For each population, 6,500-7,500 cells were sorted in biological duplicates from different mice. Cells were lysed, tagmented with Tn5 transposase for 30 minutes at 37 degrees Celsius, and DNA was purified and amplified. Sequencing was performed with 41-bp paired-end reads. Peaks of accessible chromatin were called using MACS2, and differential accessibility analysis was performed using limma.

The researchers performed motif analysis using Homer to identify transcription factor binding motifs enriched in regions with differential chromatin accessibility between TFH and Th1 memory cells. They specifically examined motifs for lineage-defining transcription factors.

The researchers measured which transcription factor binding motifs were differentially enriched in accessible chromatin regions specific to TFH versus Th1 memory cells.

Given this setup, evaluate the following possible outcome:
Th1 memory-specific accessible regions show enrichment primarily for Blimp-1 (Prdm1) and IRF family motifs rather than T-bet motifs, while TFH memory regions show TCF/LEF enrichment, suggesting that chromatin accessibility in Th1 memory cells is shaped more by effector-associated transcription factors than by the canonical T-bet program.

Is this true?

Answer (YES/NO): NO